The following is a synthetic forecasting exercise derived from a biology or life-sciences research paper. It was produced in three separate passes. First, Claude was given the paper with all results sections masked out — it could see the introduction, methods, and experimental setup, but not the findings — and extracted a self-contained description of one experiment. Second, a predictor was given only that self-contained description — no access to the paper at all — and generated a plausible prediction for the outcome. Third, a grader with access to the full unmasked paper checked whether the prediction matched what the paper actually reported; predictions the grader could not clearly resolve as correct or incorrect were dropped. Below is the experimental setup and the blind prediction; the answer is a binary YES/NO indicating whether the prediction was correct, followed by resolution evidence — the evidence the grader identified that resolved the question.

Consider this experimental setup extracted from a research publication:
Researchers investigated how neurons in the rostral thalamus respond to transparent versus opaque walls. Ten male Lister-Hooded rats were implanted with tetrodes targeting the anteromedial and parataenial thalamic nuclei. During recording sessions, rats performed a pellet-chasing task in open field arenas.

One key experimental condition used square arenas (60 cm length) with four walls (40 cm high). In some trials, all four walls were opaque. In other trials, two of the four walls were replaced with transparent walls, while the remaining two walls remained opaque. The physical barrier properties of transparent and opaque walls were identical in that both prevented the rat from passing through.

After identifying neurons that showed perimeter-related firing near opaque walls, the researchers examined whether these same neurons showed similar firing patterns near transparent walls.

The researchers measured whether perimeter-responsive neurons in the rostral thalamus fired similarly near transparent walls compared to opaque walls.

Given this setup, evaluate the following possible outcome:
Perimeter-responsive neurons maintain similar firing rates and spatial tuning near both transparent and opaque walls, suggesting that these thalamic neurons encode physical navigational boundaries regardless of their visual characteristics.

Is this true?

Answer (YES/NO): YES